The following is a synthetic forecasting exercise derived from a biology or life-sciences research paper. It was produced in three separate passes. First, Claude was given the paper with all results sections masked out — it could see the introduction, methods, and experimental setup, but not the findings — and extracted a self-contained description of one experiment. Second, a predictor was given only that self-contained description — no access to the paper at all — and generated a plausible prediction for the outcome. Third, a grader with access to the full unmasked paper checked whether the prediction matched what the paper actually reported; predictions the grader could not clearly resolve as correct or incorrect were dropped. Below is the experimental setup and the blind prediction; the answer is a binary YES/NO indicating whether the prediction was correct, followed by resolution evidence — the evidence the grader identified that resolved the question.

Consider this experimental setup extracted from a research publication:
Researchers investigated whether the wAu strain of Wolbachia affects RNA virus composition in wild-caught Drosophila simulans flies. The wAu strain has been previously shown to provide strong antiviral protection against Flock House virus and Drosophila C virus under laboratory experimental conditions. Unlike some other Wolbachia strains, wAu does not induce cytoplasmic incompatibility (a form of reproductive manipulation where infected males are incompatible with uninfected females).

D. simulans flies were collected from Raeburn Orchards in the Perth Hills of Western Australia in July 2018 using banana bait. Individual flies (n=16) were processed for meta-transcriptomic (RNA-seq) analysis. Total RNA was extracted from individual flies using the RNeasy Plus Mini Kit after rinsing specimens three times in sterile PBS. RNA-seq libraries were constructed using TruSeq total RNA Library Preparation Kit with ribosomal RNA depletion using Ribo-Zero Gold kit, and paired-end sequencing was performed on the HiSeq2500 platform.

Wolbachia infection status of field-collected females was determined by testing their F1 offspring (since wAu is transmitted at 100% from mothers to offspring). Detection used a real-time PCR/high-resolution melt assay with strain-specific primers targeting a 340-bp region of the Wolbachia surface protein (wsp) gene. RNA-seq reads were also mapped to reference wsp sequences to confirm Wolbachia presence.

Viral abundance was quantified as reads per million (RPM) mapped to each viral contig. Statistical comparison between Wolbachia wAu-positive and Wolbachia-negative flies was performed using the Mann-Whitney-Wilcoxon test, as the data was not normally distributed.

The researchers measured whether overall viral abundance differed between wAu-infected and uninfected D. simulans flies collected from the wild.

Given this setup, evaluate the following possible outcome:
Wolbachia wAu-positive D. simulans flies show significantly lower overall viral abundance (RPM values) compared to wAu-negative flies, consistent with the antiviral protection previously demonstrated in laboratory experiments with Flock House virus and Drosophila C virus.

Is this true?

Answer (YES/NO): NO